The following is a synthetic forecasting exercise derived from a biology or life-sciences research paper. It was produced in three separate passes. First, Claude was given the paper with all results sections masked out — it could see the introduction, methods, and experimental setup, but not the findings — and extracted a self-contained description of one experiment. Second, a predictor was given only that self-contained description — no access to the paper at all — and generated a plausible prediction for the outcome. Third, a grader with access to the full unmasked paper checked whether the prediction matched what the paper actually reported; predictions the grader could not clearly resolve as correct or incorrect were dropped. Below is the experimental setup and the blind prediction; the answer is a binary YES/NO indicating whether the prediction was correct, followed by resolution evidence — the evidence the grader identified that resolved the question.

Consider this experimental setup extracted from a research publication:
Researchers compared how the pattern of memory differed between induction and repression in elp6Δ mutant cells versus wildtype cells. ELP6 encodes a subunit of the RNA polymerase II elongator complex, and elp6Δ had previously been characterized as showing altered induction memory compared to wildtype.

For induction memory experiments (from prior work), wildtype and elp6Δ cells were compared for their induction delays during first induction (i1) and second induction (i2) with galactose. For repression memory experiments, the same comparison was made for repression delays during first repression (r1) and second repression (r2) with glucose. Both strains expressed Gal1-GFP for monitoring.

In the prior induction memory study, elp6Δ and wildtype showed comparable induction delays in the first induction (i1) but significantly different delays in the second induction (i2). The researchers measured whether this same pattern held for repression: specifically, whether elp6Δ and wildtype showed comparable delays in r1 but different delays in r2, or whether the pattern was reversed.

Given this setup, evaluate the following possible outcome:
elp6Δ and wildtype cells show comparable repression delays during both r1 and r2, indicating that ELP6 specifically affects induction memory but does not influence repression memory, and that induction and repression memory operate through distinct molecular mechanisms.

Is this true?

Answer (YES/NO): NO